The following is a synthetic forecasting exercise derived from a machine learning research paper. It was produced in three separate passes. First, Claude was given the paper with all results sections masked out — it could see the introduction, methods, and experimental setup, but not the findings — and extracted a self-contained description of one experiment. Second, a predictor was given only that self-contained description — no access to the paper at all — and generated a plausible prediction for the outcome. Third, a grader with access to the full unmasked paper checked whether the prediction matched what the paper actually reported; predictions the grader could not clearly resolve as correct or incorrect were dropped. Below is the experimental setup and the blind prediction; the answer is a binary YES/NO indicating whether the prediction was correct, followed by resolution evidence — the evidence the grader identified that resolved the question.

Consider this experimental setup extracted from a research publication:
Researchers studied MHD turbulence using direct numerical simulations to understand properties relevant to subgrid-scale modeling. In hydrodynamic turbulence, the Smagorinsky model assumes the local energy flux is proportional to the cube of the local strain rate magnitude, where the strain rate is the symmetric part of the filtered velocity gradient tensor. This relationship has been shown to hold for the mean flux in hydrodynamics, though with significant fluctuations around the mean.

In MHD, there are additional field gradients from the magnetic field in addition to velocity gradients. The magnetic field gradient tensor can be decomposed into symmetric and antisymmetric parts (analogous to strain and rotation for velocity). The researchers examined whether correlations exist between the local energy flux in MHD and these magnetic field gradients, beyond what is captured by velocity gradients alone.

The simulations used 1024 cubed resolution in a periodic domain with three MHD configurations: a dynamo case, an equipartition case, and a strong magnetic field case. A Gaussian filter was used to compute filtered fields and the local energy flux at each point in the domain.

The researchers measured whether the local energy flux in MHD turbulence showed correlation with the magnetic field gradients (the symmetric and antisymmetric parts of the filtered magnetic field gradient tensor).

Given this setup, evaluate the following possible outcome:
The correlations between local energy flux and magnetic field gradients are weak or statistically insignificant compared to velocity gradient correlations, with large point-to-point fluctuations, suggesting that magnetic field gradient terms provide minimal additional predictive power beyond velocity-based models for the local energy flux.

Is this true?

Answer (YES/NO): NO